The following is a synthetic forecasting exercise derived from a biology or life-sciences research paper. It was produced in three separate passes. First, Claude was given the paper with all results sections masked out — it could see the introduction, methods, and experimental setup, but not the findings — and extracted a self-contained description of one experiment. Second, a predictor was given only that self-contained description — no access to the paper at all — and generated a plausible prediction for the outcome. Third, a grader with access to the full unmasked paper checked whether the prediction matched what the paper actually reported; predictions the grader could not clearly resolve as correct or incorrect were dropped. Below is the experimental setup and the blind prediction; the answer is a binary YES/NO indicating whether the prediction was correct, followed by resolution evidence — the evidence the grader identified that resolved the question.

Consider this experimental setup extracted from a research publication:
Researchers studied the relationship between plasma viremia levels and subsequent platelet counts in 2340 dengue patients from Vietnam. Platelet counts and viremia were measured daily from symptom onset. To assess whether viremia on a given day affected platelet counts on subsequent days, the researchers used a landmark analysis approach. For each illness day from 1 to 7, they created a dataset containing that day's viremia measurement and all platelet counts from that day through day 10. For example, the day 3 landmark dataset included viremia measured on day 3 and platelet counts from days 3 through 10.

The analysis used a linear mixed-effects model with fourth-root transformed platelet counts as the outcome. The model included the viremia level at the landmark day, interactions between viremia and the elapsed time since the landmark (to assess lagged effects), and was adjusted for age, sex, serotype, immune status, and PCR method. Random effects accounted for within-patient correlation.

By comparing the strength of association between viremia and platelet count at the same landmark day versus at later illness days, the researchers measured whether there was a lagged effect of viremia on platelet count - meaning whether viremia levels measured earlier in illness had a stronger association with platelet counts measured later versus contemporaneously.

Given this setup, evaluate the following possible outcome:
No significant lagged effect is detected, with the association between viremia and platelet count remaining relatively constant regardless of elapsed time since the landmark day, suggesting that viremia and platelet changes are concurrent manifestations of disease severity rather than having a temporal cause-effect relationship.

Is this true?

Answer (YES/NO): NO